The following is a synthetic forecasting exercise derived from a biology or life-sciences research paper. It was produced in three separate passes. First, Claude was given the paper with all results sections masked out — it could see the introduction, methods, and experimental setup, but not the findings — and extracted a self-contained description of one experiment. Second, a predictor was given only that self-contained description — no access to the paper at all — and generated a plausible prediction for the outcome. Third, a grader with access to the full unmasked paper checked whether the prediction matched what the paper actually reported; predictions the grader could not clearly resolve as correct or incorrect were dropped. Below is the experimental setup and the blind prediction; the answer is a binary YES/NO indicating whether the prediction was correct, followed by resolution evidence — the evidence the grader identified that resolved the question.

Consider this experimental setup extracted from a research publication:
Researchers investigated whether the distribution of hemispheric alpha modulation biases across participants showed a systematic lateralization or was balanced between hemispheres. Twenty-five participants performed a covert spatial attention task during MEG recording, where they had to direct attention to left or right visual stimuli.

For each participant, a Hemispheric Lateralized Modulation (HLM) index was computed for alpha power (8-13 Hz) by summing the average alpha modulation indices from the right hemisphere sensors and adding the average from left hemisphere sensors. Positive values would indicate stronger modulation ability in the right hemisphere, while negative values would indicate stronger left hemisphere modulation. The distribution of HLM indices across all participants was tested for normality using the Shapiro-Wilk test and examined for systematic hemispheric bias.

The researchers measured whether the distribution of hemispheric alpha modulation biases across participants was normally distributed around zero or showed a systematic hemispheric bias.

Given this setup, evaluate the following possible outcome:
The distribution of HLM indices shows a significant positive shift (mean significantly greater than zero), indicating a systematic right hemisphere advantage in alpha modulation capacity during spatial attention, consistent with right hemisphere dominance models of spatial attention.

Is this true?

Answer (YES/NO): NO